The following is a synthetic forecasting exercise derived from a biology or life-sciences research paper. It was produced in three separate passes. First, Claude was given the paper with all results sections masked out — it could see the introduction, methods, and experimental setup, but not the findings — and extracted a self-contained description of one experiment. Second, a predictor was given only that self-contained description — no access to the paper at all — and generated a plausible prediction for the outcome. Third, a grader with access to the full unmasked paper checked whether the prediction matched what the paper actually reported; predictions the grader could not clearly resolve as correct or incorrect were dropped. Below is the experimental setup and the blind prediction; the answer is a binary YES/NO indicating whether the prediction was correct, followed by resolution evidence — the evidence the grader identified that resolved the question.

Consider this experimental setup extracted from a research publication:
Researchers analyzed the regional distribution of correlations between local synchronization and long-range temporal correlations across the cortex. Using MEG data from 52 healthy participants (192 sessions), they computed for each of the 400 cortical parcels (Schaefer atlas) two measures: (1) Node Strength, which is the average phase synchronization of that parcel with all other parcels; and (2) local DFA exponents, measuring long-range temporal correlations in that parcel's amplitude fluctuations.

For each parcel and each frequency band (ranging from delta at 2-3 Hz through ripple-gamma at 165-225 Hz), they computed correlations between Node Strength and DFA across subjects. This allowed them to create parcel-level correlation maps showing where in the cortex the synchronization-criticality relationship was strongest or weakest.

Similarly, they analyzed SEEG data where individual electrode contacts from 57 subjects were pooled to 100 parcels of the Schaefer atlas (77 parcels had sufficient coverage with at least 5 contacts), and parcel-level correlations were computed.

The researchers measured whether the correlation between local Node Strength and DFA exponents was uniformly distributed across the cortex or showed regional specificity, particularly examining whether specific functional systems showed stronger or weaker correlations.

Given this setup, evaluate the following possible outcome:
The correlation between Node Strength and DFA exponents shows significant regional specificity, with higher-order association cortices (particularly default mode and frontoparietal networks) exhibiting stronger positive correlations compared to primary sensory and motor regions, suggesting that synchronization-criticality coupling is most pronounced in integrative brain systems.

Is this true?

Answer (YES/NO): NO